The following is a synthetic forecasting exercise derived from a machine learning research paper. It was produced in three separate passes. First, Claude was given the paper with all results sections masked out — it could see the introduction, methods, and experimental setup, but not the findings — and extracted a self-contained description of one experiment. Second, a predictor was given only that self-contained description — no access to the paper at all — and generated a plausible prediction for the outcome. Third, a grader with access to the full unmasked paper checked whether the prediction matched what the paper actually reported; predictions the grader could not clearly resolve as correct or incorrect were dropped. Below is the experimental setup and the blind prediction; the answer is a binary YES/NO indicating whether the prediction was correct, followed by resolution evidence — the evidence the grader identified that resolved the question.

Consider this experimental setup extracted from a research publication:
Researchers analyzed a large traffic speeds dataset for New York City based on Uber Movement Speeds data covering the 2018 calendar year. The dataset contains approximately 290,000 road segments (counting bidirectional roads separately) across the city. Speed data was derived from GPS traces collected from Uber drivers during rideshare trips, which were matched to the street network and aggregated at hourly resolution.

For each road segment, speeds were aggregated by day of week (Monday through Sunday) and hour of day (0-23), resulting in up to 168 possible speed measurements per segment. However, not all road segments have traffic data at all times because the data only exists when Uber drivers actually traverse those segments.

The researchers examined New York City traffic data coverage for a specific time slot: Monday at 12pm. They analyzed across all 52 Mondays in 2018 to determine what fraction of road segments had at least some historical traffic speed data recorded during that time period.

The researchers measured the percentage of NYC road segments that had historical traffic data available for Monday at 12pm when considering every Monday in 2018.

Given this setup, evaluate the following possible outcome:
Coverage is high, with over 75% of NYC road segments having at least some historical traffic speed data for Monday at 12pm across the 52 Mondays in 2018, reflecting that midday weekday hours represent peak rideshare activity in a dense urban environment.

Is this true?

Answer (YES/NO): NO